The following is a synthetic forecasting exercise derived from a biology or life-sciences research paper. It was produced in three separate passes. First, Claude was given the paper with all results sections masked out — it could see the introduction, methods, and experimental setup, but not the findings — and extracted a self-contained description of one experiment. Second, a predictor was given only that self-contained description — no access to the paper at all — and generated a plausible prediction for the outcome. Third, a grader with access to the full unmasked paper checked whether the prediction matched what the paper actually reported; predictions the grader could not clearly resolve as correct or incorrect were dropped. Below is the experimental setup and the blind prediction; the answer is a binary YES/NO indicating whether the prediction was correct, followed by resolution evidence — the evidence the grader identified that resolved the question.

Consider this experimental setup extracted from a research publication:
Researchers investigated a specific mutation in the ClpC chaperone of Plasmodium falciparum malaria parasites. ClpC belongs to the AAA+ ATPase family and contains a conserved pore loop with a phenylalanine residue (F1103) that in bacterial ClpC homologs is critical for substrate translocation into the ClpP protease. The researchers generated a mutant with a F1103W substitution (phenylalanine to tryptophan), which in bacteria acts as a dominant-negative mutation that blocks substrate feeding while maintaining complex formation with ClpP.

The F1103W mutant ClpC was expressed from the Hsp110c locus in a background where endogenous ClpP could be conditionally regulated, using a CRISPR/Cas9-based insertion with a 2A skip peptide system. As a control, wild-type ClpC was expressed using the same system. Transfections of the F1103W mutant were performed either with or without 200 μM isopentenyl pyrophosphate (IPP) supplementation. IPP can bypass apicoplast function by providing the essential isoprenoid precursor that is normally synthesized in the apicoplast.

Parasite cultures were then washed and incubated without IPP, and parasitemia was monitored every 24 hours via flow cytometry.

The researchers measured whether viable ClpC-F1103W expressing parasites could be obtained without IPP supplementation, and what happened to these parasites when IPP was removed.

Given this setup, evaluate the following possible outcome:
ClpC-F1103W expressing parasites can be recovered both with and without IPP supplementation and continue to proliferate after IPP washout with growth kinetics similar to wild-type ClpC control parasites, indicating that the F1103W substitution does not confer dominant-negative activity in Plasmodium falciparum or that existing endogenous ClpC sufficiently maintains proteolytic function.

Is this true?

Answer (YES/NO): NO